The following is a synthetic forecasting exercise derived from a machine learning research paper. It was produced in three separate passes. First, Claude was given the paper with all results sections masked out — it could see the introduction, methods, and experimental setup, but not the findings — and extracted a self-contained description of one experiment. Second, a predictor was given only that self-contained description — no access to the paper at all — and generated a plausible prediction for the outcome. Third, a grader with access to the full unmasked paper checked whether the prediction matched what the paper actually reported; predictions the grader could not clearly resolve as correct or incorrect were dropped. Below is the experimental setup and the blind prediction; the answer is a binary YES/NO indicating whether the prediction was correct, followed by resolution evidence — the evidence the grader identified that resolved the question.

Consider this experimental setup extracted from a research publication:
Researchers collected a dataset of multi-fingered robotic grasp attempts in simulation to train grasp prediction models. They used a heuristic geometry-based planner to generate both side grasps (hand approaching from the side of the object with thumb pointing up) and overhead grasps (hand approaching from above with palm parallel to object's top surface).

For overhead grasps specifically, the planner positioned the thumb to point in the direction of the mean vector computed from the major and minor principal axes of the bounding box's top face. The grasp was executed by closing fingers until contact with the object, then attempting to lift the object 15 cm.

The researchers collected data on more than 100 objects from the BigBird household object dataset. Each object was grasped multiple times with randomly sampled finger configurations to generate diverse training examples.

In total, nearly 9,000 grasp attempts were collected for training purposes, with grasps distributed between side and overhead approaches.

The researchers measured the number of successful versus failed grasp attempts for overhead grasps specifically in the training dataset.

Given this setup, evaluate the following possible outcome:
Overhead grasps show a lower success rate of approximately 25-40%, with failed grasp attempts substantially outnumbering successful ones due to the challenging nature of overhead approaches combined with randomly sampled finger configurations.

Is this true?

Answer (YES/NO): NO